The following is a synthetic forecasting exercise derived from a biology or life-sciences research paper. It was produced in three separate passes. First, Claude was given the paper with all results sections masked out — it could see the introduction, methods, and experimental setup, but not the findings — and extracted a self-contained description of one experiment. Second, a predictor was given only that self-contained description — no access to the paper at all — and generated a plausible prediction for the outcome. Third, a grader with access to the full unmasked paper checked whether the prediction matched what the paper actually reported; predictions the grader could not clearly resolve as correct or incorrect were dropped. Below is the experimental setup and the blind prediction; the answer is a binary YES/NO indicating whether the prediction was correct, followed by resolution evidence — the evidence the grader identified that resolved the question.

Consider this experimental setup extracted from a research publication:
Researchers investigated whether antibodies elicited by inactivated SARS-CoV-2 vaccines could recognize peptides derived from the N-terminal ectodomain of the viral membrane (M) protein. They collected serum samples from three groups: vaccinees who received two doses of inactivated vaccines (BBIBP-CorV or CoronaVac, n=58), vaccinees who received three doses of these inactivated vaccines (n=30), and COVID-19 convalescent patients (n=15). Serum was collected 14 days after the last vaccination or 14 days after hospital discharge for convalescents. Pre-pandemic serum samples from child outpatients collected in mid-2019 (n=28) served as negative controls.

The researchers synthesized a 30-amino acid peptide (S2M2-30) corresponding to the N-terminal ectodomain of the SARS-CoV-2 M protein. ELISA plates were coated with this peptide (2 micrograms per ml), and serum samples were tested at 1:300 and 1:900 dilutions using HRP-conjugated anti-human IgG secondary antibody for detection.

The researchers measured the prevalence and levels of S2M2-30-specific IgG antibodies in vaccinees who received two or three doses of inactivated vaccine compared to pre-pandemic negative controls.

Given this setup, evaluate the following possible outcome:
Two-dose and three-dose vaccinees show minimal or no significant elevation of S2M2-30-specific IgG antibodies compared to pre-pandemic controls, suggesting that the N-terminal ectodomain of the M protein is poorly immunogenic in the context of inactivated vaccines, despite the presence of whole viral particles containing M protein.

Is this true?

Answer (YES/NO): NO